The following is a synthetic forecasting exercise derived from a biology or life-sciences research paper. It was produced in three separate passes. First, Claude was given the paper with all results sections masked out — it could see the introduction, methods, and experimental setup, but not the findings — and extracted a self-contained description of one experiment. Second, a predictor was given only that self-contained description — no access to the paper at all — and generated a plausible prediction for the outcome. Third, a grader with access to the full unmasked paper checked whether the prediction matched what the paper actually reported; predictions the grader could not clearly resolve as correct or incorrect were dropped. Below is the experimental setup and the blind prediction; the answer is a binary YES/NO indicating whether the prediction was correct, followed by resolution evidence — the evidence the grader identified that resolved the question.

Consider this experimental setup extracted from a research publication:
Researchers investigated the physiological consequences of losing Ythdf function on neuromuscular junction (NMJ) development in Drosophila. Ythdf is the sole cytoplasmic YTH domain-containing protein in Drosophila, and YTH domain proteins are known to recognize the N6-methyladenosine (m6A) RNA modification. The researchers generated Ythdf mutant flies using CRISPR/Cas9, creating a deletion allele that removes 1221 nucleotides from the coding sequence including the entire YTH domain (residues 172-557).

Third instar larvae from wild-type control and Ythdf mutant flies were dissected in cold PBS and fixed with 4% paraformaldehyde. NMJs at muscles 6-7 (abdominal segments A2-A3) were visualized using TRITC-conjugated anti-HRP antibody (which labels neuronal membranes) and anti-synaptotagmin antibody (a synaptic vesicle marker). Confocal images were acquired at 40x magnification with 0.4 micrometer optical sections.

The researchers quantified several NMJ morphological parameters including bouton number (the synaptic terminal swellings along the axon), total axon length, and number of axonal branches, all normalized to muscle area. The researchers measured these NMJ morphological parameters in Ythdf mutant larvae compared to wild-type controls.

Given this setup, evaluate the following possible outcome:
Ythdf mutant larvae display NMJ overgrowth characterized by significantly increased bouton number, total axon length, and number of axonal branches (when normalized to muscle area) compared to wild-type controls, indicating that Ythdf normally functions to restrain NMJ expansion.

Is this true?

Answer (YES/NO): YES